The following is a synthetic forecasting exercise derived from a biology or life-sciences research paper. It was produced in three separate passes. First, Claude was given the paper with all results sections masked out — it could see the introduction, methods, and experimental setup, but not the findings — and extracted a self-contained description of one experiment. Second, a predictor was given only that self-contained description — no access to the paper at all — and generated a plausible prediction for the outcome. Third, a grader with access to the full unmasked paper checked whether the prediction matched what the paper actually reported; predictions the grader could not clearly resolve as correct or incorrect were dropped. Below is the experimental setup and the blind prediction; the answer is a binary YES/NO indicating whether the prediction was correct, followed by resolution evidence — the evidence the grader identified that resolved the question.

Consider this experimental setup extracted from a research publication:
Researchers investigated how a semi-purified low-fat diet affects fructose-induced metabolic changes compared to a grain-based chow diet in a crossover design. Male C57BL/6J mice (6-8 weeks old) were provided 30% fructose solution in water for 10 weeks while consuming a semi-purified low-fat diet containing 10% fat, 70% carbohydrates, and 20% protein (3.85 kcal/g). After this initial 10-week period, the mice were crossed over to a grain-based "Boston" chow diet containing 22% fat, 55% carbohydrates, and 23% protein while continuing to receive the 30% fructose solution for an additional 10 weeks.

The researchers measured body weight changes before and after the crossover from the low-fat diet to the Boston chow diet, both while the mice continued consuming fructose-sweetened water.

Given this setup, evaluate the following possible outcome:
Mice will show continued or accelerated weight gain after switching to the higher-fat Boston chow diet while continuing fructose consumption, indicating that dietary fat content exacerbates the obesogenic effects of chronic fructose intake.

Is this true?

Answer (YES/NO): YES